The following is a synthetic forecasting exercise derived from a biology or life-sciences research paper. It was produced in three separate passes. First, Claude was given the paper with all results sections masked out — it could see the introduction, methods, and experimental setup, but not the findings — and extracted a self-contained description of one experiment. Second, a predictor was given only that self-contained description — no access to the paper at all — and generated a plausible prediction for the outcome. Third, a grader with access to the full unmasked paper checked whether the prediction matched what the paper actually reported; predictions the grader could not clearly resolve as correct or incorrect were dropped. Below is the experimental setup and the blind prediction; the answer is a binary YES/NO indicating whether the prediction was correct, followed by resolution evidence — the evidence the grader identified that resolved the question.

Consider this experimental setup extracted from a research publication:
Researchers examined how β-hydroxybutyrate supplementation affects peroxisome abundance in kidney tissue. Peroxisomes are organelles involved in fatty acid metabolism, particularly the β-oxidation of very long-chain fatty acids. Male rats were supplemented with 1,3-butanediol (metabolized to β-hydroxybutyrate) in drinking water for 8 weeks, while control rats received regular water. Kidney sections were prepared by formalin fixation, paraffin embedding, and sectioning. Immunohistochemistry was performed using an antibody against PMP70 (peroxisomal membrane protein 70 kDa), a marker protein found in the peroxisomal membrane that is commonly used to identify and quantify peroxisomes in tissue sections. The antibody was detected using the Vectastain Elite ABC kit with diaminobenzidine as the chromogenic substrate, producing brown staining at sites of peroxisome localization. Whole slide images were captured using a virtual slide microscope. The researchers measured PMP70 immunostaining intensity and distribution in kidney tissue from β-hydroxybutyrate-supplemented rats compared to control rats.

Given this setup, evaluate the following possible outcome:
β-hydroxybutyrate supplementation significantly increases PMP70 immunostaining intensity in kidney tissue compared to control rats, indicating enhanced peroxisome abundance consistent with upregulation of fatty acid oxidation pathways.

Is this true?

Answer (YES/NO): YES